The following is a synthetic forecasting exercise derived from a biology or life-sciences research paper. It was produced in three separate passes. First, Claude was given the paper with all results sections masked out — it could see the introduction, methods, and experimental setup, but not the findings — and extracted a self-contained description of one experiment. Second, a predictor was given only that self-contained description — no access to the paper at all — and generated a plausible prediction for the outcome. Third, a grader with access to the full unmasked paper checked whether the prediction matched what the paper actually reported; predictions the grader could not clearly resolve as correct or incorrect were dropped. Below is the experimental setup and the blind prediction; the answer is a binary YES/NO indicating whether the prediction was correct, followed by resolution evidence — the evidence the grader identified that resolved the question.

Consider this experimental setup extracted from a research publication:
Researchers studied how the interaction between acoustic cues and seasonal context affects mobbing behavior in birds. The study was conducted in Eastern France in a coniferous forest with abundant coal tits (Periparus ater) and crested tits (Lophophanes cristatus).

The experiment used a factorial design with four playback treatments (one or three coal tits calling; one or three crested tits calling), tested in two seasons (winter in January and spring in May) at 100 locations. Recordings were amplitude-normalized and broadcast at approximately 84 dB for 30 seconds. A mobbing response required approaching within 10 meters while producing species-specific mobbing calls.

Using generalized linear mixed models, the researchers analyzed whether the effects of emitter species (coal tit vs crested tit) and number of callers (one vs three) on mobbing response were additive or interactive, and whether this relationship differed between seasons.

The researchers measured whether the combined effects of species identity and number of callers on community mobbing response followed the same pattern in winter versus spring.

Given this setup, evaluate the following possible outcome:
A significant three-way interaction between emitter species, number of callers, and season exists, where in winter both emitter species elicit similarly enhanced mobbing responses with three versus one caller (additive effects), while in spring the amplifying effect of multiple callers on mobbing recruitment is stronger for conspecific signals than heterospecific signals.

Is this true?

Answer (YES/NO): NO